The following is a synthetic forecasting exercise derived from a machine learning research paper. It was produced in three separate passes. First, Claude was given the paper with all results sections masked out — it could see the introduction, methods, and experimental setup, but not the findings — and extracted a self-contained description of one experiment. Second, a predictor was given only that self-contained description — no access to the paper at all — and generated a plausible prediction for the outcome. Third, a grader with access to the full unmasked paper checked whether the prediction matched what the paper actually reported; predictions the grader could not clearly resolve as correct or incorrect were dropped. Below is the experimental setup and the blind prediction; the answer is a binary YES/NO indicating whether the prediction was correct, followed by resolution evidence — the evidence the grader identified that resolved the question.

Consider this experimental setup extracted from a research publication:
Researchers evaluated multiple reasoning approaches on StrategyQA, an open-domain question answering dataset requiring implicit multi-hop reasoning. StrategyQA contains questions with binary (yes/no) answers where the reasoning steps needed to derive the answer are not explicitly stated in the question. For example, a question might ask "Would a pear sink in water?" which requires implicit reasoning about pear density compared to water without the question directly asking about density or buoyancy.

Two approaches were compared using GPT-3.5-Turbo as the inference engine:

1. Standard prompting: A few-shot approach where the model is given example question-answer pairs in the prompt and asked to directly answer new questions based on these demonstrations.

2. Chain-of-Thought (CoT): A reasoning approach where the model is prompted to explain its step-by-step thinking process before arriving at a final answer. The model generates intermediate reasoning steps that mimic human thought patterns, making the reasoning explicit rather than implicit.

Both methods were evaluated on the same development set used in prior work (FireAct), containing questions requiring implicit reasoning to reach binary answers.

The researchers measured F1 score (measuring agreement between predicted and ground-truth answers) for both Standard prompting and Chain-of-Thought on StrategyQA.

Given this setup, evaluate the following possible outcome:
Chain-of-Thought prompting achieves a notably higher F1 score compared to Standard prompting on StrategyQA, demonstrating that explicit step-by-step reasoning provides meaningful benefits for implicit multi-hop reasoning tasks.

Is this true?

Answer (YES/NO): NO